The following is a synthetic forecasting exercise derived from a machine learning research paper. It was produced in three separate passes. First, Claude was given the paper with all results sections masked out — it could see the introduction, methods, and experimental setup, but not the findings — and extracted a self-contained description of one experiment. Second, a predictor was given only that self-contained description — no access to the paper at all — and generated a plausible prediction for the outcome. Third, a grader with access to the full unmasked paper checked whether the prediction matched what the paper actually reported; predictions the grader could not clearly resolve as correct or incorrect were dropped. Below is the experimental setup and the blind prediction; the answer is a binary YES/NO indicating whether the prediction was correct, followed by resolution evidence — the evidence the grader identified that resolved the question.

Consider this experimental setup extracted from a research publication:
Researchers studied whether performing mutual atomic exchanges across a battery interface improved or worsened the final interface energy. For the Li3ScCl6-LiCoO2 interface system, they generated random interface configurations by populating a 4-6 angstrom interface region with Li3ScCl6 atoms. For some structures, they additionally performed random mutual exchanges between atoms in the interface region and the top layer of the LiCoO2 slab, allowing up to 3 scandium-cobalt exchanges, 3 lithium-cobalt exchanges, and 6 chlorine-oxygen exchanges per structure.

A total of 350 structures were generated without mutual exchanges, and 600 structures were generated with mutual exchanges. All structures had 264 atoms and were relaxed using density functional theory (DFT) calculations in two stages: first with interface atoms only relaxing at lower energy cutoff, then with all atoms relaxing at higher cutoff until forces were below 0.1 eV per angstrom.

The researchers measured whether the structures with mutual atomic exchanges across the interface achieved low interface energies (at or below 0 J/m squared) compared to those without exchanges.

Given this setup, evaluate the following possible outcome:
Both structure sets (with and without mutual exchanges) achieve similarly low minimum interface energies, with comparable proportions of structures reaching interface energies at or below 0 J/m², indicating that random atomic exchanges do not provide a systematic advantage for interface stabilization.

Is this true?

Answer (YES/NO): NO